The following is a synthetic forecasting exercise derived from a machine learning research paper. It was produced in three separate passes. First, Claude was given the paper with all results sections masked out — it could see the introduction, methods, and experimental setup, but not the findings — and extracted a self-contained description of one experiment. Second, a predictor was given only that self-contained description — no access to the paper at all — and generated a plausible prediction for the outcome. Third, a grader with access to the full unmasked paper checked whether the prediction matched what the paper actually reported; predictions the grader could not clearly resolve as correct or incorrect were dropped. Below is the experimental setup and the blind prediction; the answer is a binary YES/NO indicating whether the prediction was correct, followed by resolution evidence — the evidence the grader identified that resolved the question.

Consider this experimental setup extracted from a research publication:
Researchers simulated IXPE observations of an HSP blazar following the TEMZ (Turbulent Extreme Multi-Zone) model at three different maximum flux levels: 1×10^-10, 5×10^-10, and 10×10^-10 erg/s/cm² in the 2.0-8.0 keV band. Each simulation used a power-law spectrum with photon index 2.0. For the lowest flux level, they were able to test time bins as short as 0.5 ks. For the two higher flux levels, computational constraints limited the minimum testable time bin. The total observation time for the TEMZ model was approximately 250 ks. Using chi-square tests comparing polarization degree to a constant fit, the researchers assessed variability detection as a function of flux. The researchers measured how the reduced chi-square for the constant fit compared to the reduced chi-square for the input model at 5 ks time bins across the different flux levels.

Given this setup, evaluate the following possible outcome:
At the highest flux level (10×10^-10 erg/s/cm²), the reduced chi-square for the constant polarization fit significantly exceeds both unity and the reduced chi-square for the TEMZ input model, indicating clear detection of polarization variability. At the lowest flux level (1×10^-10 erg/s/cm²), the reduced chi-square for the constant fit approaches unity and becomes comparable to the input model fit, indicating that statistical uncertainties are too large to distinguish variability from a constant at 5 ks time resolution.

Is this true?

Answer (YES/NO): NO